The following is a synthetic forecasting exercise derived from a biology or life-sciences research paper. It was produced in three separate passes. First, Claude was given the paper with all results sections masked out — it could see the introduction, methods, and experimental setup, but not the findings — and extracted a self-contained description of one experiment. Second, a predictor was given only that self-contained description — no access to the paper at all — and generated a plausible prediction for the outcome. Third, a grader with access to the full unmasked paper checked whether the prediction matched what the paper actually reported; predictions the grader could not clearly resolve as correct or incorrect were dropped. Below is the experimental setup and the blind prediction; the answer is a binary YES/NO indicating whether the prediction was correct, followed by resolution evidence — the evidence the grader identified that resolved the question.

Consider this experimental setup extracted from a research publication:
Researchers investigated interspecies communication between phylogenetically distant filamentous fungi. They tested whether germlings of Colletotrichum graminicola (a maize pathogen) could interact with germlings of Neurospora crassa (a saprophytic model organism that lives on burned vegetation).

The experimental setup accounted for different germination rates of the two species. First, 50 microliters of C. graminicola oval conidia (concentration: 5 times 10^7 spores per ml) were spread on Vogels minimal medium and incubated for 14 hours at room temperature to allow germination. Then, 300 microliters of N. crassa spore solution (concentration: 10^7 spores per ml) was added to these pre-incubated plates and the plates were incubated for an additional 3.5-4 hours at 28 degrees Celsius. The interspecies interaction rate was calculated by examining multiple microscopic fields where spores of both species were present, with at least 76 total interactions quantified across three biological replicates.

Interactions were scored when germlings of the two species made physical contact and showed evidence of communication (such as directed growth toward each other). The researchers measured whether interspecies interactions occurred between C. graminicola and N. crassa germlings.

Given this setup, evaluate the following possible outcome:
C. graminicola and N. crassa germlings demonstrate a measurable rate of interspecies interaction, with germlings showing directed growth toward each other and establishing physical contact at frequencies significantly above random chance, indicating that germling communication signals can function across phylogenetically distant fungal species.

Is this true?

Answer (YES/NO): YES